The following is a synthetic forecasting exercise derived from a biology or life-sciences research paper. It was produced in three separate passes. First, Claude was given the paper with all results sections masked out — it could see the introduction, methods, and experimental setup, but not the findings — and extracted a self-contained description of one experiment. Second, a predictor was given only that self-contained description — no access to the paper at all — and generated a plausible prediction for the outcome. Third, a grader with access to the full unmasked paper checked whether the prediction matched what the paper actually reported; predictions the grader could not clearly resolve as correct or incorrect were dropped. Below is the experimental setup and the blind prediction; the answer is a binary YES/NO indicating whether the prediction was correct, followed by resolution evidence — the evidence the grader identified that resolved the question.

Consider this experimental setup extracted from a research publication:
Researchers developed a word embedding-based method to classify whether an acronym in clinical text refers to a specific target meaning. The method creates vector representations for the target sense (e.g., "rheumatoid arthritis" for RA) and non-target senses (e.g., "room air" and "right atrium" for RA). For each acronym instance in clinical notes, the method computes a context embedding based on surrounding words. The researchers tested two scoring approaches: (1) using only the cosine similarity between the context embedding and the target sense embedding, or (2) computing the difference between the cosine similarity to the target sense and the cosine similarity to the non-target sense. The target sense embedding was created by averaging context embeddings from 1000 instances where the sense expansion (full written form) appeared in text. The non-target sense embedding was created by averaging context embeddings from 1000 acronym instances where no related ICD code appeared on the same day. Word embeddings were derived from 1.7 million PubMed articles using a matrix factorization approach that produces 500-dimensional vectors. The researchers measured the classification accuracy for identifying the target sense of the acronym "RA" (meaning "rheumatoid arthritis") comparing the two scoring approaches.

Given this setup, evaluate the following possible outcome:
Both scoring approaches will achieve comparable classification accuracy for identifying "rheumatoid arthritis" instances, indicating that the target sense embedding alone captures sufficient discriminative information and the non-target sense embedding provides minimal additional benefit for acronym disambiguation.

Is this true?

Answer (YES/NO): NO